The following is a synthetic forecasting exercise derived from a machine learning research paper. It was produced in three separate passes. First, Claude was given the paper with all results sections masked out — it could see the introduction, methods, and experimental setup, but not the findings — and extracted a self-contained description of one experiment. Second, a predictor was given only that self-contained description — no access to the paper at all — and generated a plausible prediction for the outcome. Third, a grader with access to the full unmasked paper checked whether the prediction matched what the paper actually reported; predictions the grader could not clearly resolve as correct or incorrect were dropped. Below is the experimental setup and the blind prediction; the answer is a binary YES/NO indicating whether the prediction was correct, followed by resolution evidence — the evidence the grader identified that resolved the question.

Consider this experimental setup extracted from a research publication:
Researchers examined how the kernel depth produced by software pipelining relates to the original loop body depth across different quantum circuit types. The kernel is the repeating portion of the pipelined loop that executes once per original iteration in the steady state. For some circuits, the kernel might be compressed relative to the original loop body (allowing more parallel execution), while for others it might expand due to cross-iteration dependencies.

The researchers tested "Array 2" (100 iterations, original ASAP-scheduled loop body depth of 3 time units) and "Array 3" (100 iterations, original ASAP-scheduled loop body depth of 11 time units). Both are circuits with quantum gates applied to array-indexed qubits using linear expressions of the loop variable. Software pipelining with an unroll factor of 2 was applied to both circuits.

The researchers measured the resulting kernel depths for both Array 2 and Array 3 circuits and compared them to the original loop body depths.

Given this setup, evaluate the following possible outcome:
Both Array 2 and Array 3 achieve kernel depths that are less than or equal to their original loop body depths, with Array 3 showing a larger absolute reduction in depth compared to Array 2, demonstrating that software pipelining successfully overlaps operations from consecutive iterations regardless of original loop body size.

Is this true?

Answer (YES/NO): NO